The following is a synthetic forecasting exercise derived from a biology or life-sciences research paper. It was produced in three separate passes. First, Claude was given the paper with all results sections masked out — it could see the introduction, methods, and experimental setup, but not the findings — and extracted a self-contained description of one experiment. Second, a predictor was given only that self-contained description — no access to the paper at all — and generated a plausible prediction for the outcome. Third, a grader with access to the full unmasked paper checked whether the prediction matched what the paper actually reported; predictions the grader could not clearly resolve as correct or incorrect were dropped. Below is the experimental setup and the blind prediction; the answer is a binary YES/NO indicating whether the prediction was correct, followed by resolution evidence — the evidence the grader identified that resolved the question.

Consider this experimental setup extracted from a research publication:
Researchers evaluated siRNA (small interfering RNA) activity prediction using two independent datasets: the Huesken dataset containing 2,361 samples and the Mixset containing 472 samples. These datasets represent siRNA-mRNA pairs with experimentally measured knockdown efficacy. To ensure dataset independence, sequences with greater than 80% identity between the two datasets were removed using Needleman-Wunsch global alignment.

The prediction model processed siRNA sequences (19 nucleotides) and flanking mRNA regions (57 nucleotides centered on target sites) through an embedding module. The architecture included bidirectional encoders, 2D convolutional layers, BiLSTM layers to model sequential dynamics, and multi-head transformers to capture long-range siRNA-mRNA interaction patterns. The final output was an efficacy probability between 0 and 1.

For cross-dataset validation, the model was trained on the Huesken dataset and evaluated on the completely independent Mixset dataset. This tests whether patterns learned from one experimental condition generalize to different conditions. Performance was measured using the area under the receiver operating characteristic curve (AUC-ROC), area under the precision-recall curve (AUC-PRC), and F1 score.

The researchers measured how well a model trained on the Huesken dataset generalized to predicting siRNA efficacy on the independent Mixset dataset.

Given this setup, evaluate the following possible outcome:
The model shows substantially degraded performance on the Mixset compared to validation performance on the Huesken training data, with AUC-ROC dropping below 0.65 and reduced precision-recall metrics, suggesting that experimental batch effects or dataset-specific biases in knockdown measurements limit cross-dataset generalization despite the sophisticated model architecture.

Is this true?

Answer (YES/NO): NO